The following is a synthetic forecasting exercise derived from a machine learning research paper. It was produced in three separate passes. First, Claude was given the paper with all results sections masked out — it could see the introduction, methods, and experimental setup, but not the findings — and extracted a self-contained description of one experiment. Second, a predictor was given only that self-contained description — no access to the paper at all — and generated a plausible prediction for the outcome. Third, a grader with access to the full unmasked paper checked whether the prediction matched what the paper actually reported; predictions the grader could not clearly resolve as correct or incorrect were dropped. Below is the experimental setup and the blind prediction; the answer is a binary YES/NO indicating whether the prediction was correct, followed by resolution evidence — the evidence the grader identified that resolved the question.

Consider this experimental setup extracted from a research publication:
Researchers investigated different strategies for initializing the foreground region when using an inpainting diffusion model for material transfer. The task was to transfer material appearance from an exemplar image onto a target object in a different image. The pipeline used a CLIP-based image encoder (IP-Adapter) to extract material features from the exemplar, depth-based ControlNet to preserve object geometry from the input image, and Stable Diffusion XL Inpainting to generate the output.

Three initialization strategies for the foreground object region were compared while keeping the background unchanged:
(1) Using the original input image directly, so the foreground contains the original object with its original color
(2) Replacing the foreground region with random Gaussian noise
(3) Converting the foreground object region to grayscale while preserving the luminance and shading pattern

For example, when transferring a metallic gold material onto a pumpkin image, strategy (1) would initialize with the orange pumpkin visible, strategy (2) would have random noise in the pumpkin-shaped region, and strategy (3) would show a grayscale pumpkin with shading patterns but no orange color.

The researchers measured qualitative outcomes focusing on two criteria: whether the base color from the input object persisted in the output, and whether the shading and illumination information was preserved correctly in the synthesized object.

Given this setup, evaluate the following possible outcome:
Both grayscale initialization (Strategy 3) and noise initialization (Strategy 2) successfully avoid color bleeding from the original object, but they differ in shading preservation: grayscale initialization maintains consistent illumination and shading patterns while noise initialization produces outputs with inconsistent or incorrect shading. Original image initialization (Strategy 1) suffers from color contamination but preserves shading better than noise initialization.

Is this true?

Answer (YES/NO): YES